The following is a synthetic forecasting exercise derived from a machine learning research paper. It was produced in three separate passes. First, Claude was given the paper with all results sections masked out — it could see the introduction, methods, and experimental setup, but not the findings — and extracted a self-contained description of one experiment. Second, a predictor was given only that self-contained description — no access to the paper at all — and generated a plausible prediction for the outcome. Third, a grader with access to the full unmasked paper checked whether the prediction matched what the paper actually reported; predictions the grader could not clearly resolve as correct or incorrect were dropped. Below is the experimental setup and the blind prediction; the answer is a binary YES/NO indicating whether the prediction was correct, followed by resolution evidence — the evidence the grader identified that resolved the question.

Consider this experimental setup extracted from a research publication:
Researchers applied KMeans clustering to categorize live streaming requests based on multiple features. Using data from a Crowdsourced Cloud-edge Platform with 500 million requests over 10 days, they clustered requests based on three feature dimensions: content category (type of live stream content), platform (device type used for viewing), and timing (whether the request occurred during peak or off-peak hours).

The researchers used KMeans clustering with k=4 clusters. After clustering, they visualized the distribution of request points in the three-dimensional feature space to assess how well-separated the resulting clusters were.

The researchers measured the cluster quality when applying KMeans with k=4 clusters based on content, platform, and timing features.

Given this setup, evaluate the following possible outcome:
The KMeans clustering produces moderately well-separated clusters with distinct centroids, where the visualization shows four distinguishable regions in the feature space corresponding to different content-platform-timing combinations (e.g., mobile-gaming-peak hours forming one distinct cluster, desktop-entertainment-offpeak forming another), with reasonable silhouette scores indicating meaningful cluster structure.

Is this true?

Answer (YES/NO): NO